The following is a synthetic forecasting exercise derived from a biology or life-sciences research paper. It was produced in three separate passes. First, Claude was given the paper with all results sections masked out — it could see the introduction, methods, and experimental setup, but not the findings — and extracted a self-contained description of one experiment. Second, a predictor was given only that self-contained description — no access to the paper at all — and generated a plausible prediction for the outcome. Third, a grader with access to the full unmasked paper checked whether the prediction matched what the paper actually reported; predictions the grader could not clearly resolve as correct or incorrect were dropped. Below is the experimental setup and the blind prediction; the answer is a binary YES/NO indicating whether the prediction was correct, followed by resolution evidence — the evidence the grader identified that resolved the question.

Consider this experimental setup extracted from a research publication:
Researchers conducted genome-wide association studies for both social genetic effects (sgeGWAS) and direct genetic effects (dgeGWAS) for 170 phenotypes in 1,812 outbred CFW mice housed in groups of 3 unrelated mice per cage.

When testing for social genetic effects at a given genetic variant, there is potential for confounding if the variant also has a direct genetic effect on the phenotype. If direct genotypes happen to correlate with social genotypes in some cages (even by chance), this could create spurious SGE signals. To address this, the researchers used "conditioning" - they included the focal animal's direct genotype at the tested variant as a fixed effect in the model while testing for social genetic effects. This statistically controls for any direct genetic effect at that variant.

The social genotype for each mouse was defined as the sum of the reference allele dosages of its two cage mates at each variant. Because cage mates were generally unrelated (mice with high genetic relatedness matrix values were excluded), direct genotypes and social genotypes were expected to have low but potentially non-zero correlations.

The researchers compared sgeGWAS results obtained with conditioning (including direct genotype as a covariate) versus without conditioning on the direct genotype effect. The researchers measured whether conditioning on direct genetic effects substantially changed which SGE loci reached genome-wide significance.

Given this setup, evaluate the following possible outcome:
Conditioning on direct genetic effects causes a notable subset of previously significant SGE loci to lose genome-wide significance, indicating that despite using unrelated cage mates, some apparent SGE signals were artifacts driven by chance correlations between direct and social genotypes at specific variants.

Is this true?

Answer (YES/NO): YES